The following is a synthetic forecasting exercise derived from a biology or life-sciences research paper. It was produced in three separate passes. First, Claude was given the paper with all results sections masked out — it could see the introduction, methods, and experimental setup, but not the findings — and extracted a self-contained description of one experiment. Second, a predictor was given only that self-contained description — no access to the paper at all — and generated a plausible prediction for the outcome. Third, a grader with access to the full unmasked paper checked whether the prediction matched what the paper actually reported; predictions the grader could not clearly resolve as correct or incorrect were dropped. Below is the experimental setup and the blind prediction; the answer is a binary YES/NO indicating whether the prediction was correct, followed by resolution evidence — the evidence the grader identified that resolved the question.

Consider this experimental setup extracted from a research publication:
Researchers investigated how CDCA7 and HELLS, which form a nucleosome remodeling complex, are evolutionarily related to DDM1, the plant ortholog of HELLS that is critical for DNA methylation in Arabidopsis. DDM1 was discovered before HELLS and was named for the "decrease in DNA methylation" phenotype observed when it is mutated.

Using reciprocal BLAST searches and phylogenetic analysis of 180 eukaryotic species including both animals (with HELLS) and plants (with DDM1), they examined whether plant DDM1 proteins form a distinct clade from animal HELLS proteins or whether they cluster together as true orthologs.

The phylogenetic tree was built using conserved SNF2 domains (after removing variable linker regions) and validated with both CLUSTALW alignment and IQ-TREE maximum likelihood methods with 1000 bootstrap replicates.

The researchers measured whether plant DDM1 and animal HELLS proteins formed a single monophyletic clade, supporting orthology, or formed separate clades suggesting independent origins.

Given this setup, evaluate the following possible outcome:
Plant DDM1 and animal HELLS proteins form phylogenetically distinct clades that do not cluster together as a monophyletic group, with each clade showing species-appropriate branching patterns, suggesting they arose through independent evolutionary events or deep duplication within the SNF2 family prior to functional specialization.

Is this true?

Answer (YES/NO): NO